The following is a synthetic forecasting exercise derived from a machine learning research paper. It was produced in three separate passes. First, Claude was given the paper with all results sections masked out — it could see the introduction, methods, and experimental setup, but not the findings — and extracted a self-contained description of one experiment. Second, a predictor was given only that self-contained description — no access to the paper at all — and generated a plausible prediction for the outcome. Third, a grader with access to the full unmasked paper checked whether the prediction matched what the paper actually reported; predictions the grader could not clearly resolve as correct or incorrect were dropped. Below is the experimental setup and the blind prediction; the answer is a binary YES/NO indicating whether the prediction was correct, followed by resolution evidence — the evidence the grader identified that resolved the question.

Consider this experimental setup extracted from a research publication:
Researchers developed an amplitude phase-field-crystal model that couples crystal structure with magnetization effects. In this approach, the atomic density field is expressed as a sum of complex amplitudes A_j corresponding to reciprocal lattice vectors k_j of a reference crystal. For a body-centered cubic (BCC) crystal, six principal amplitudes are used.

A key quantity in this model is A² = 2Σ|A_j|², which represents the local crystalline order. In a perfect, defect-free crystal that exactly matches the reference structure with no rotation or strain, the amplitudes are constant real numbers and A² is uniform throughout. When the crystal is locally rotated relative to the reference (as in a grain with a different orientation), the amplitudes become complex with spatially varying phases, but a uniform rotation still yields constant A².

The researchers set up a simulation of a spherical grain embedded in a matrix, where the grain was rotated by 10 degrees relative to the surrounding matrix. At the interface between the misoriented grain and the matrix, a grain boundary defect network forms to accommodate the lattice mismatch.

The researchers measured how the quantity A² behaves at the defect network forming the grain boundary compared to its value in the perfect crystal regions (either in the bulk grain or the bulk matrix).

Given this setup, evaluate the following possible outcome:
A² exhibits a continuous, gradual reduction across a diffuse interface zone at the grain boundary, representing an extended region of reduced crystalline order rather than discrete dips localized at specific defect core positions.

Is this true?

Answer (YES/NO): NO